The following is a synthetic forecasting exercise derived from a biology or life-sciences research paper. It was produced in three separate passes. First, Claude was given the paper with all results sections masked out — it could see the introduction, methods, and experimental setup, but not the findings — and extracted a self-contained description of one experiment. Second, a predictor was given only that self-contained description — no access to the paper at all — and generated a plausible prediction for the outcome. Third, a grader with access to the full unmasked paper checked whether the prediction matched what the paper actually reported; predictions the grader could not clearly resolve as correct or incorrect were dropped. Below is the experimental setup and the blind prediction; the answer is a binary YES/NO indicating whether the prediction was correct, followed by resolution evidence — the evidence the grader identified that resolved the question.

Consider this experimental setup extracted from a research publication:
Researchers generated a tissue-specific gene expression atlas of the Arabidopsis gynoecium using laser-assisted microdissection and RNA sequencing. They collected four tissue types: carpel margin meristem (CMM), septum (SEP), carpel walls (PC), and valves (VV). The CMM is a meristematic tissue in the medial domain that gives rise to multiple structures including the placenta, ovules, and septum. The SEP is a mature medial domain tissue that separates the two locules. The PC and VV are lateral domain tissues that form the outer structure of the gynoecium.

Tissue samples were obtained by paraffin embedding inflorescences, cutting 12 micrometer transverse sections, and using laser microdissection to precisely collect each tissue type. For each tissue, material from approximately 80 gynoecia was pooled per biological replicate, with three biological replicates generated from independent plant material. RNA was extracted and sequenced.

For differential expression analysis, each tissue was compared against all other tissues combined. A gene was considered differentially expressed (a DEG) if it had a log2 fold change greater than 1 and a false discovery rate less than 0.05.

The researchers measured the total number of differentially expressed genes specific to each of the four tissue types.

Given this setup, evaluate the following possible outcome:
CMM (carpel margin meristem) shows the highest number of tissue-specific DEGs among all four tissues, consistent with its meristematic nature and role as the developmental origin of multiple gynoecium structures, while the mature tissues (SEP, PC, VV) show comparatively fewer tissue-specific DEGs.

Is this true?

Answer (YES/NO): NO